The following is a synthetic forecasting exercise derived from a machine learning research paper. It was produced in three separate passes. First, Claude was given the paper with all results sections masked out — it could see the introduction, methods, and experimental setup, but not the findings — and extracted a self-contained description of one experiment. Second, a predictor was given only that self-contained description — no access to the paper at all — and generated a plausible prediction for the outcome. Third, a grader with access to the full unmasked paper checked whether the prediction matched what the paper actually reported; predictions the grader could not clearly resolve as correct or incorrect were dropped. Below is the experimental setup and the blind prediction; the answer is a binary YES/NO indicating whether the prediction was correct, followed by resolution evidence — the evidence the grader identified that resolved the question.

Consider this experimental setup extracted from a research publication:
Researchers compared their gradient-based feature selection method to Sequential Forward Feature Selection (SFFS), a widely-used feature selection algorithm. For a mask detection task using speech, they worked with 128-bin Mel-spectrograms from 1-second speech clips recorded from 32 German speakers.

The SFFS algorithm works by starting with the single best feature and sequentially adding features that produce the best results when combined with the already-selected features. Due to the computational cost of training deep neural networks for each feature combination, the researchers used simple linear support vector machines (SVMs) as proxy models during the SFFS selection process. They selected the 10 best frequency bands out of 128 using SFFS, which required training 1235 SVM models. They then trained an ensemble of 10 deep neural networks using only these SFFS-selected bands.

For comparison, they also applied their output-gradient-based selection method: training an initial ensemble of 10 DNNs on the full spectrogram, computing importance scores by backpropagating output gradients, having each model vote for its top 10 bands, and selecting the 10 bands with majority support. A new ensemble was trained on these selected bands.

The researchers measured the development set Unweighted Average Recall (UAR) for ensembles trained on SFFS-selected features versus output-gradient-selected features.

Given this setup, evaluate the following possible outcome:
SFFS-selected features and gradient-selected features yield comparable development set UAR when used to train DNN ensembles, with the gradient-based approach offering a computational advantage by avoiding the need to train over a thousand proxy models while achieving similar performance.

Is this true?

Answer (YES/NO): NO